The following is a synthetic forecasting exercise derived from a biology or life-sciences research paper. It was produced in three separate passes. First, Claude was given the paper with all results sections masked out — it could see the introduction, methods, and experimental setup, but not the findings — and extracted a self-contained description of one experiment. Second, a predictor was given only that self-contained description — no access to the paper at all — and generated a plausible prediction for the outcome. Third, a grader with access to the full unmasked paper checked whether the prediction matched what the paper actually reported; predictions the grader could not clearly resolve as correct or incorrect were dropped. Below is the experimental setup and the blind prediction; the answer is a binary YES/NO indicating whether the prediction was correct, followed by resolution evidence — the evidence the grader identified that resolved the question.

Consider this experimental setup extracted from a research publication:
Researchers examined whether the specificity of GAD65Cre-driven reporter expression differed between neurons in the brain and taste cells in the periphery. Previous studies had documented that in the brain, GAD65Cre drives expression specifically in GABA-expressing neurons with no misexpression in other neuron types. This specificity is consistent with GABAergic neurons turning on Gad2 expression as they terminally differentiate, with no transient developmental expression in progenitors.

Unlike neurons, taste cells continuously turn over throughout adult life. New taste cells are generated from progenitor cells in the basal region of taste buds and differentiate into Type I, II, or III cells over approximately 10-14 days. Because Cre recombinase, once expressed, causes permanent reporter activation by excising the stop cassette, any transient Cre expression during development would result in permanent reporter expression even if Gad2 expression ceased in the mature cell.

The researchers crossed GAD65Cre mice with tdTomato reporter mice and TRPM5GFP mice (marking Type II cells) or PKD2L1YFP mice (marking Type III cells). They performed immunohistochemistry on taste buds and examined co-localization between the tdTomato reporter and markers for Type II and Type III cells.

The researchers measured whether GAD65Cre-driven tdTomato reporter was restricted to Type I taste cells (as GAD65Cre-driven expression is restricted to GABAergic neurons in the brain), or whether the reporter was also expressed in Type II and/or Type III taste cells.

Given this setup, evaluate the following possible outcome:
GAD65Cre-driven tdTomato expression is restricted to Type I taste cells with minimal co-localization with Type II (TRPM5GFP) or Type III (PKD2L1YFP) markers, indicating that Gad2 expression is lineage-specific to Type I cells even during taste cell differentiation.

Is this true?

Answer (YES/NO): NO